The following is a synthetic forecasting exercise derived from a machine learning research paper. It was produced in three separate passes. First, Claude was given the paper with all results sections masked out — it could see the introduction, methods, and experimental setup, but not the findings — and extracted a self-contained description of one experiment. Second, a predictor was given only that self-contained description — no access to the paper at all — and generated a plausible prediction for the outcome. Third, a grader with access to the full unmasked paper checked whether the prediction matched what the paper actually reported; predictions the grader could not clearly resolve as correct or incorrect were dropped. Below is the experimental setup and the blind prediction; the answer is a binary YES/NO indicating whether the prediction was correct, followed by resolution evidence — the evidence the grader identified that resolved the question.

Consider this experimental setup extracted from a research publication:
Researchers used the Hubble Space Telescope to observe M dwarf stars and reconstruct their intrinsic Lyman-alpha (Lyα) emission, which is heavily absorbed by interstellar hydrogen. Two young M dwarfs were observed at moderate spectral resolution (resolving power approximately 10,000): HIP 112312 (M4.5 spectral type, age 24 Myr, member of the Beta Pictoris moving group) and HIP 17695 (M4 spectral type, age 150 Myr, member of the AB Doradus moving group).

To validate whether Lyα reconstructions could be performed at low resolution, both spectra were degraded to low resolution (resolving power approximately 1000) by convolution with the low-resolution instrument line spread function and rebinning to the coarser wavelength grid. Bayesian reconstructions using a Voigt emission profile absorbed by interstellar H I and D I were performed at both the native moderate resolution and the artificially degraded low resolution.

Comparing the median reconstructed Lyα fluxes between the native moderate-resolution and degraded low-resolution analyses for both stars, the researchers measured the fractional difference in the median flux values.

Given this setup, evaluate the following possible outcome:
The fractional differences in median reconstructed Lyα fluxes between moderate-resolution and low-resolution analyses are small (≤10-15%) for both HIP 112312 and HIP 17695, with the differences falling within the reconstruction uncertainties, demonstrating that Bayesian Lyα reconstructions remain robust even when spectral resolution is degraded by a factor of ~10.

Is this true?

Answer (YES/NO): NO